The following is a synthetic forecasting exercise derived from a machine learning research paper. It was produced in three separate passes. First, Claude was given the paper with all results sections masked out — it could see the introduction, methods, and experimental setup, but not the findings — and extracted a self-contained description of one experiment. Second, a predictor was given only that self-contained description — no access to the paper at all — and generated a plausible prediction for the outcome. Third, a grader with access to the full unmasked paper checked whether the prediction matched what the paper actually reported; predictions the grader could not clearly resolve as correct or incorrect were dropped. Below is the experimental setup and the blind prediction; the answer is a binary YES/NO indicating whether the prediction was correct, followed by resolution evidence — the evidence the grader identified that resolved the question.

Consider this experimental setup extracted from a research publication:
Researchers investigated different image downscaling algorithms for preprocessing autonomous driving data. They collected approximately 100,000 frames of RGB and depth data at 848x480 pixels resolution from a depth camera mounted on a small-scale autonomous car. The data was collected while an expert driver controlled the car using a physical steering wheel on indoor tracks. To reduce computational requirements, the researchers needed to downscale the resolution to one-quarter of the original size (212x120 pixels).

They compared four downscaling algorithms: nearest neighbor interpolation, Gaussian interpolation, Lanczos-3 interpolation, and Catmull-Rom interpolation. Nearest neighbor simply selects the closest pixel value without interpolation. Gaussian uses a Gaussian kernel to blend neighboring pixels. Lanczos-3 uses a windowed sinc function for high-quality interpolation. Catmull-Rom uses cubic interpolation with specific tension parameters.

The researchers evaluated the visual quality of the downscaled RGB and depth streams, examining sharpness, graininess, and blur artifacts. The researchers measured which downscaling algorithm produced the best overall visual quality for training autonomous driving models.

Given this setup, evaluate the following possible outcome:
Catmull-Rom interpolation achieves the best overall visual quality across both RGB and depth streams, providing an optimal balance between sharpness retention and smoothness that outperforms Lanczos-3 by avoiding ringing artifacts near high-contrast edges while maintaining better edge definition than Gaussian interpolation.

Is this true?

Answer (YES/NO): NO